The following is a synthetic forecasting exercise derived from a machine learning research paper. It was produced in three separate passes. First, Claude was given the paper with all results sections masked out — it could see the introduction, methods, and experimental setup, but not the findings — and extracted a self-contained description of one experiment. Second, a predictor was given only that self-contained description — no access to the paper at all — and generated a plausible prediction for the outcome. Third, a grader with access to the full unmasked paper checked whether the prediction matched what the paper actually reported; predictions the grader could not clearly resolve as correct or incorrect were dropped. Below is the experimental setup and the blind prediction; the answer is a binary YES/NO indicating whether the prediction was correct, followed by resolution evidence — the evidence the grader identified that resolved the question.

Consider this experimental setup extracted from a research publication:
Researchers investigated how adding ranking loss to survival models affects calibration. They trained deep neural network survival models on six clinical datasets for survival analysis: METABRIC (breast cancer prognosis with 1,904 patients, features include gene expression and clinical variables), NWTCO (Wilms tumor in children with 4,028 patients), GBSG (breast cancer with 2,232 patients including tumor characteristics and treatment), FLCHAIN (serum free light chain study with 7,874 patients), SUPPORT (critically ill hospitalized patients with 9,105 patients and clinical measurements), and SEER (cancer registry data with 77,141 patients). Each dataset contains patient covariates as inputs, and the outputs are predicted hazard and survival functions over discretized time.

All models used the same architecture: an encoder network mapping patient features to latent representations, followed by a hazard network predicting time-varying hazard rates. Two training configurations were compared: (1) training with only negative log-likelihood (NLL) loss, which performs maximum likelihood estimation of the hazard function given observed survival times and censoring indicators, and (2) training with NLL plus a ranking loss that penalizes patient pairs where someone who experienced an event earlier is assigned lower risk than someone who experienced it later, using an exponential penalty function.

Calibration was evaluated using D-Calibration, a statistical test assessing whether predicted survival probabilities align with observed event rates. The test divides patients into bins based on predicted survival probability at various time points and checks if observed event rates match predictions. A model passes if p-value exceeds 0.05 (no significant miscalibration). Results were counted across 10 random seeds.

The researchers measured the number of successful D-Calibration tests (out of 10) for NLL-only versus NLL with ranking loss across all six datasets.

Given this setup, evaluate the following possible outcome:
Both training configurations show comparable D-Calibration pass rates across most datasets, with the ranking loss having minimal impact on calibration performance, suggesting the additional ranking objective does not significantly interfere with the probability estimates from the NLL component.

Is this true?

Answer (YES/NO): NO